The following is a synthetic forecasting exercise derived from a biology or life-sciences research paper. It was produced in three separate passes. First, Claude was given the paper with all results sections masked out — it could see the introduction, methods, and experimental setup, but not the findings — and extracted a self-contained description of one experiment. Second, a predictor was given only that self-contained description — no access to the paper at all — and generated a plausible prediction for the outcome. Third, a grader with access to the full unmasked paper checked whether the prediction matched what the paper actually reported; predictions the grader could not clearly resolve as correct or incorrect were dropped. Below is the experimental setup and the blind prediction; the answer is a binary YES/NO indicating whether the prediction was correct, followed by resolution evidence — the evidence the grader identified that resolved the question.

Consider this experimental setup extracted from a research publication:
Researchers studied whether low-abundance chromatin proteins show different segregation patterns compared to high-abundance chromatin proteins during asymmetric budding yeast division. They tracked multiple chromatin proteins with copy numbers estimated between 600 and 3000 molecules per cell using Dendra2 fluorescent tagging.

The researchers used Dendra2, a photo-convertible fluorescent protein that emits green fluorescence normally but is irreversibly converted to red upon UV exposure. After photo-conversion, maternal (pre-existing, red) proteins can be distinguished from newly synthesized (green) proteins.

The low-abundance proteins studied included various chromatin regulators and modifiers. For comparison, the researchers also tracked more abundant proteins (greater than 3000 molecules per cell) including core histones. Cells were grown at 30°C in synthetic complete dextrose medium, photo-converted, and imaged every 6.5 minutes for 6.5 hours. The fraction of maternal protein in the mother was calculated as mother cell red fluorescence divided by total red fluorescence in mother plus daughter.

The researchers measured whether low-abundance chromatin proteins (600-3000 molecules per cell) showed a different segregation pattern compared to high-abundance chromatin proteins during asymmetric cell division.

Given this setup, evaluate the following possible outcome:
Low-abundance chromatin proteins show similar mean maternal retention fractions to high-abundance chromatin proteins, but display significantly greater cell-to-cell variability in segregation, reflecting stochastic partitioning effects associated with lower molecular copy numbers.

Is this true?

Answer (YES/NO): NO